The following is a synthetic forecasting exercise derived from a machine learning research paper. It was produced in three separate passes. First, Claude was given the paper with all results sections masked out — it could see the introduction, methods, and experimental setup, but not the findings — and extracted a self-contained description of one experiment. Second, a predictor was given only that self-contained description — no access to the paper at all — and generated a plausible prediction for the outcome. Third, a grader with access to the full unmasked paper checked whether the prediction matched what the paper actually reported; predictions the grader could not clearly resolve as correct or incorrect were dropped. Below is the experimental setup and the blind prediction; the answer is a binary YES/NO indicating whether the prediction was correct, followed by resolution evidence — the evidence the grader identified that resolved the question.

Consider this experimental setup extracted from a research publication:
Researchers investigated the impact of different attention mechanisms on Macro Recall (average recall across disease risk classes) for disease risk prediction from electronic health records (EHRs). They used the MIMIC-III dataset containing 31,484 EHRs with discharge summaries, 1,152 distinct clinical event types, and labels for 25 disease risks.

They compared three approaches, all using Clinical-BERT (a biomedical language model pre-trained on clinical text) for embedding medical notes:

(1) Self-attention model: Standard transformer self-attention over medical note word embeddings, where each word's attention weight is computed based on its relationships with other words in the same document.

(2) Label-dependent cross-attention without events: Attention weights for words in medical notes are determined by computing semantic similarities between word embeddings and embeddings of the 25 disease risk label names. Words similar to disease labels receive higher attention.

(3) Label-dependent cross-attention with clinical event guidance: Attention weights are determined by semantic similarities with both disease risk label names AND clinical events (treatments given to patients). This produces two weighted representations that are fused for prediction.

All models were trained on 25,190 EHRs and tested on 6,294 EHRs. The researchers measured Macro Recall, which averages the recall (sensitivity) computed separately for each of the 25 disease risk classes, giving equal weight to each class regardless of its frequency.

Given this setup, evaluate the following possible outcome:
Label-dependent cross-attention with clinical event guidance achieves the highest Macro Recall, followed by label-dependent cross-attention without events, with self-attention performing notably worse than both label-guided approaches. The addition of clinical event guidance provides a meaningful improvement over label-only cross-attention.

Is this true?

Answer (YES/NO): NO